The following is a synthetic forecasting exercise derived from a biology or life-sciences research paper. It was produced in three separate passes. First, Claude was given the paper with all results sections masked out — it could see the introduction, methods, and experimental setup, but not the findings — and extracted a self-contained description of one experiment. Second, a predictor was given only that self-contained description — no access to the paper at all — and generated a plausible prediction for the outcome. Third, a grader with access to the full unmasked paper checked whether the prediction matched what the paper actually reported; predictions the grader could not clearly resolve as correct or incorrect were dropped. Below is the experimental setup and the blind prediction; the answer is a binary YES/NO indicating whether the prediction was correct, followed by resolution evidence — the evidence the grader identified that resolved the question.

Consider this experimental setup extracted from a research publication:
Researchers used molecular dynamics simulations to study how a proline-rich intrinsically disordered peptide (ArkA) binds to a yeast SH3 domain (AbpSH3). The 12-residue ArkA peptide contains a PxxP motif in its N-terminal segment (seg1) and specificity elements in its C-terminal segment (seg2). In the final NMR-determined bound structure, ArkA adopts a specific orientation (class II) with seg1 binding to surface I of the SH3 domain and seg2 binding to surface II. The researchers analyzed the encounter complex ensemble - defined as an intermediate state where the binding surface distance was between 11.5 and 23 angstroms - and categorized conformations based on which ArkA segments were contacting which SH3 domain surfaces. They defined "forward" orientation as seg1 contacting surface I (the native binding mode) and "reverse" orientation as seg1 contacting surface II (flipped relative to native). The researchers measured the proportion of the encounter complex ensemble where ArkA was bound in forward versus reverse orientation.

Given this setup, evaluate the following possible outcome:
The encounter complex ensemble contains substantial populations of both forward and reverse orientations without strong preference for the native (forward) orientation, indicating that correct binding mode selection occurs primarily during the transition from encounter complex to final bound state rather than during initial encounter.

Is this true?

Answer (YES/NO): YES